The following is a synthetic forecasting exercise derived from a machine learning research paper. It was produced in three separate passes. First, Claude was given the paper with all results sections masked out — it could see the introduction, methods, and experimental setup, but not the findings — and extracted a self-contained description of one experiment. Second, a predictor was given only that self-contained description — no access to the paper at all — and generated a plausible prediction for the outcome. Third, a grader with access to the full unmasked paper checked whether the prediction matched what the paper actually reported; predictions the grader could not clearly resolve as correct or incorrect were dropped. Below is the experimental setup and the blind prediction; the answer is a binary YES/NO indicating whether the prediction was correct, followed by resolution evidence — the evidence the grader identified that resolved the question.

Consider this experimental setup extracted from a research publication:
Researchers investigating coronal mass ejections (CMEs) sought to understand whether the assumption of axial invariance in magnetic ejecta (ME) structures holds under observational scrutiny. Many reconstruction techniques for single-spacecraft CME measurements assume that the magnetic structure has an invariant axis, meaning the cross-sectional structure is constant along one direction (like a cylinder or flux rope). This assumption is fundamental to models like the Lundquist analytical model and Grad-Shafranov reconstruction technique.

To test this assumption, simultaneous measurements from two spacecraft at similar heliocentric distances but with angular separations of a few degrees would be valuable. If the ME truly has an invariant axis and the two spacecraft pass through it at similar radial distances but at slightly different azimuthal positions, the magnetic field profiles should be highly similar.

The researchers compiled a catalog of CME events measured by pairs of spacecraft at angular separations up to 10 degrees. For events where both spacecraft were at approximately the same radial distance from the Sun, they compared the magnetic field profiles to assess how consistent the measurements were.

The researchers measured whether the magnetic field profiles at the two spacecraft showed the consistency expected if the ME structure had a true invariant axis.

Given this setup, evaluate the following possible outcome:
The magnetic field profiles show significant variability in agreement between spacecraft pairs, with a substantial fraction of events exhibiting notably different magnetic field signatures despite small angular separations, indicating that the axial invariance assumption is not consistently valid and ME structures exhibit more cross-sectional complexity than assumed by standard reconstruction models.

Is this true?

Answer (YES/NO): YES